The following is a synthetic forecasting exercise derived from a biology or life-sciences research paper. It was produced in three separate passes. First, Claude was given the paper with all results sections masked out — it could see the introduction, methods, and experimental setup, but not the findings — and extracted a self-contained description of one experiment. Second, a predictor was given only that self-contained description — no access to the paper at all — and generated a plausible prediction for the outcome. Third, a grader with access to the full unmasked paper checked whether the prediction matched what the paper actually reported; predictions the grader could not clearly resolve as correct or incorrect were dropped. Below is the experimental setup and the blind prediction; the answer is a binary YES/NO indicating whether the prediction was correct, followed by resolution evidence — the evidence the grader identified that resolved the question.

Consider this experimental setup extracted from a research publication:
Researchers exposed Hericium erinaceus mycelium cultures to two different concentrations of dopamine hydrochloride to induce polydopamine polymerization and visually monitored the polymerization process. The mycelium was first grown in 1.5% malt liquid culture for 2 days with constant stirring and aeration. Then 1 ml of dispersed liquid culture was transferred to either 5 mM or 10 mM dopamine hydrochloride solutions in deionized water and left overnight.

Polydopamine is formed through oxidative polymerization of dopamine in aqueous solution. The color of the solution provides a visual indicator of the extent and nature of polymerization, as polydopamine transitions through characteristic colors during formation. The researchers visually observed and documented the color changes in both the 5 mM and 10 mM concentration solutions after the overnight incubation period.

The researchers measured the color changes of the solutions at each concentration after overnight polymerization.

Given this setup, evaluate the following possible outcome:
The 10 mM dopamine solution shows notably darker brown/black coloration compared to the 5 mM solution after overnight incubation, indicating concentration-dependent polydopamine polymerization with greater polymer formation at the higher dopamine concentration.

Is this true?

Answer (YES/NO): YES